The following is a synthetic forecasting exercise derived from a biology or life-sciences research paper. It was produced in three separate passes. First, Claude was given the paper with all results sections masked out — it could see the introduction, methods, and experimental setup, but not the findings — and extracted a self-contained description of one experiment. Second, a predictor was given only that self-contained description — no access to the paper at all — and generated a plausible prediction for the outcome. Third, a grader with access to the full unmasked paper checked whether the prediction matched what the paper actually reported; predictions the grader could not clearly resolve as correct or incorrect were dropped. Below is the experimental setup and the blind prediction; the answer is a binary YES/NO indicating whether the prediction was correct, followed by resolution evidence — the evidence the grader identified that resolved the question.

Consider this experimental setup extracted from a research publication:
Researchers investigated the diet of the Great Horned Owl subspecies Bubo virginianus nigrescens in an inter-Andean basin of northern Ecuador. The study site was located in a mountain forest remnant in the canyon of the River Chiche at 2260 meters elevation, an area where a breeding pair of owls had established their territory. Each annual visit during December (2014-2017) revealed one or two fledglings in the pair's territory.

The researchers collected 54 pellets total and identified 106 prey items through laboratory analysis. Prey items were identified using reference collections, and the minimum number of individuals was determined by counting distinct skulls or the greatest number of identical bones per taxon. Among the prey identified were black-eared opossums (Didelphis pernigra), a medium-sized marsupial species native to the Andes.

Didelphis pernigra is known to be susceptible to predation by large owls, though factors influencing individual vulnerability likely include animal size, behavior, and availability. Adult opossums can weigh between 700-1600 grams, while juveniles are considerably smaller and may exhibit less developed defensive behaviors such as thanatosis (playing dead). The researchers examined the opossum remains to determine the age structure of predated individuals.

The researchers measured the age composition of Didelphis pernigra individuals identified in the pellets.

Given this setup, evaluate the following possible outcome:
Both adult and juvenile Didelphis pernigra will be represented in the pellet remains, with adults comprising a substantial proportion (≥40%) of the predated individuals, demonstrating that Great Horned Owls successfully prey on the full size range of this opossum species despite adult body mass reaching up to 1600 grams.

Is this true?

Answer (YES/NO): NO